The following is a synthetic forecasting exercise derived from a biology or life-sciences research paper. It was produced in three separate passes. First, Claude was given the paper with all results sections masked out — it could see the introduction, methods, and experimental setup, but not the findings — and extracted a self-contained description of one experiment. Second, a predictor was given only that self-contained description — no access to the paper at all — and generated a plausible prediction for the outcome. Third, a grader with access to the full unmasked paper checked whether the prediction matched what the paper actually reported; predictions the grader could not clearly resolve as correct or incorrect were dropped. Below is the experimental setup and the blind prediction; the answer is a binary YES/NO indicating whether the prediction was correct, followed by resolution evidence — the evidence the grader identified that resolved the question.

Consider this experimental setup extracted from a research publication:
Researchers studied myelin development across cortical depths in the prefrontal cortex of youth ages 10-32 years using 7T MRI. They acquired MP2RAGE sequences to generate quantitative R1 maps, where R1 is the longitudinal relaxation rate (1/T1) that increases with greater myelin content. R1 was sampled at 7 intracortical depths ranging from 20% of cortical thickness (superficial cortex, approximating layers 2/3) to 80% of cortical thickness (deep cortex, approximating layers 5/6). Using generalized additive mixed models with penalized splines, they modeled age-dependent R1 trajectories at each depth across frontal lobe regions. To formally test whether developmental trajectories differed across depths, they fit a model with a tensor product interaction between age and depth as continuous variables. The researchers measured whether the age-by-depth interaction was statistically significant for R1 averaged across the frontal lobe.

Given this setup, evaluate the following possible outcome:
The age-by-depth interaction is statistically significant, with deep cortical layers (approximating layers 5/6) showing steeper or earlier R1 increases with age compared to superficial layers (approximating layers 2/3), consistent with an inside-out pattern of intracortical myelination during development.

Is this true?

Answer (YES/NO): YES